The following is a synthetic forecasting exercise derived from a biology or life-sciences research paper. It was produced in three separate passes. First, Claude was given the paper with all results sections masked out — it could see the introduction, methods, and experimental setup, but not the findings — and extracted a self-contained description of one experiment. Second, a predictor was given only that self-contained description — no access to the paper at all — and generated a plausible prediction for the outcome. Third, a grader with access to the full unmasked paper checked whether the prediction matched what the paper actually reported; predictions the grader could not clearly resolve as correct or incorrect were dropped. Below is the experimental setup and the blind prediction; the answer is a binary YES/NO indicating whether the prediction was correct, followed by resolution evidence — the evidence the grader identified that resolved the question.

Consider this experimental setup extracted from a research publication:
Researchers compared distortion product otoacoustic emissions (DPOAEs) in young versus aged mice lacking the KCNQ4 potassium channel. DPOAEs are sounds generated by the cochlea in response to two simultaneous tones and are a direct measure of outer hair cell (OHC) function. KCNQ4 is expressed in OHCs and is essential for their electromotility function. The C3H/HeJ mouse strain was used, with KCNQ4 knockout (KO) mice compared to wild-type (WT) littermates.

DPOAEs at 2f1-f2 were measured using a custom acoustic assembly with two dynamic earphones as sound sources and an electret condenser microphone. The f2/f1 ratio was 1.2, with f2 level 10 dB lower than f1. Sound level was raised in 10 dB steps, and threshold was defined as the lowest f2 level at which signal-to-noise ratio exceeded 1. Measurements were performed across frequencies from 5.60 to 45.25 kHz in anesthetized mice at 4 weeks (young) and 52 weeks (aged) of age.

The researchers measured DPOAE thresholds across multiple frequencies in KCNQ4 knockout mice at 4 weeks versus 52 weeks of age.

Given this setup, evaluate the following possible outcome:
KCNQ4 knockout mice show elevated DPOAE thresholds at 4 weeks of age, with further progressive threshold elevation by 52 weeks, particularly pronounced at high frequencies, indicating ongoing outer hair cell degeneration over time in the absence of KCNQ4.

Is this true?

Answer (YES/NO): NO